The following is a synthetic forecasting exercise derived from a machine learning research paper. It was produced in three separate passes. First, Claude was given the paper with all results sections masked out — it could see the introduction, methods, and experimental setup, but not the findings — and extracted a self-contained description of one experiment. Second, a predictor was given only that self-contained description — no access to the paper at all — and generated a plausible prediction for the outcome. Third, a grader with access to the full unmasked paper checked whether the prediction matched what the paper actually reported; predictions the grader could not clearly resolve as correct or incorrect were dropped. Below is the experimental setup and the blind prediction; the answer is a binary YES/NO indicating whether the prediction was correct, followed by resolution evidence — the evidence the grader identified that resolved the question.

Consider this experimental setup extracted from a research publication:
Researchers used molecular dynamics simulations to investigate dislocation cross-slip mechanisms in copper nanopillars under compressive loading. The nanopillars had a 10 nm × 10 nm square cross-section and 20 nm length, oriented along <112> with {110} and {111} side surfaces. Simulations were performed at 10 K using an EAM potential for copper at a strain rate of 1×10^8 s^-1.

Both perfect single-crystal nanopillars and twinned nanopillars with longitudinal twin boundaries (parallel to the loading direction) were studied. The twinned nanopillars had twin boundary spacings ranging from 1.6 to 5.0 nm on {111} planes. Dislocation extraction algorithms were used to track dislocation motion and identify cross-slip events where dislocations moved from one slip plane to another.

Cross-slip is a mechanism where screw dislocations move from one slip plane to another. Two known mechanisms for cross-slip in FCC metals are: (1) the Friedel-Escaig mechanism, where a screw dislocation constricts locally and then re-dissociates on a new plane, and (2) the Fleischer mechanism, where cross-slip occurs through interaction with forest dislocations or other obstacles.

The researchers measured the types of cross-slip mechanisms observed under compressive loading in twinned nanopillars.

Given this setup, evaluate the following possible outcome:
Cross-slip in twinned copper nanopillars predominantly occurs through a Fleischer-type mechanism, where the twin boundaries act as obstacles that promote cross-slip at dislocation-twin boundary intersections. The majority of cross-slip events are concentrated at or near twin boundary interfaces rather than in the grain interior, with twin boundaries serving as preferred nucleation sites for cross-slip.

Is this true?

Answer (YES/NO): NO